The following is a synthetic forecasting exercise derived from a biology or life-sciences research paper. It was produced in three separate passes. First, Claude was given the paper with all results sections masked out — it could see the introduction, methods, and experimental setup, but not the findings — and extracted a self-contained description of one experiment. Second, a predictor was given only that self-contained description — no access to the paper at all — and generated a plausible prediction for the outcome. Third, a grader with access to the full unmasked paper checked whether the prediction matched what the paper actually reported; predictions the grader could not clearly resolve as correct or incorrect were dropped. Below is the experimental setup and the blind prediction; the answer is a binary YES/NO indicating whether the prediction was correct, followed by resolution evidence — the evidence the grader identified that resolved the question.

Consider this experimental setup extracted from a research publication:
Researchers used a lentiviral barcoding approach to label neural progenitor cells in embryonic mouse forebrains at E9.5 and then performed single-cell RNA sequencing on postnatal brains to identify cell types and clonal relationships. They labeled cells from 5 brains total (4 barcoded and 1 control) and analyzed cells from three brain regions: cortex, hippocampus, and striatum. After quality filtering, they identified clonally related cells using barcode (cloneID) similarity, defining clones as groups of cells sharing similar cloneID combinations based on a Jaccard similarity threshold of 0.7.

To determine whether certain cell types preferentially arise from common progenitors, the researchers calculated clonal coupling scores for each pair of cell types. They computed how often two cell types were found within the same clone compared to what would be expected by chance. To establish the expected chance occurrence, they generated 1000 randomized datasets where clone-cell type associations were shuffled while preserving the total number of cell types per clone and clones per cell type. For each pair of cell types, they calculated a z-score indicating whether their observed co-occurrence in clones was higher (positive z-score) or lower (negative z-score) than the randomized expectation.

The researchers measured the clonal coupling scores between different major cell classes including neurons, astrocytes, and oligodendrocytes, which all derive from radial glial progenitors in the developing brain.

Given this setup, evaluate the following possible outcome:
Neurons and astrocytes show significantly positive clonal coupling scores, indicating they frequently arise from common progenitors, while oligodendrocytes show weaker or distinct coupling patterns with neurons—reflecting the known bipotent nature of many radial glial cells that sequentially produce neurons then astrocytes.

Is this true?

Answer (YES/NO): YES